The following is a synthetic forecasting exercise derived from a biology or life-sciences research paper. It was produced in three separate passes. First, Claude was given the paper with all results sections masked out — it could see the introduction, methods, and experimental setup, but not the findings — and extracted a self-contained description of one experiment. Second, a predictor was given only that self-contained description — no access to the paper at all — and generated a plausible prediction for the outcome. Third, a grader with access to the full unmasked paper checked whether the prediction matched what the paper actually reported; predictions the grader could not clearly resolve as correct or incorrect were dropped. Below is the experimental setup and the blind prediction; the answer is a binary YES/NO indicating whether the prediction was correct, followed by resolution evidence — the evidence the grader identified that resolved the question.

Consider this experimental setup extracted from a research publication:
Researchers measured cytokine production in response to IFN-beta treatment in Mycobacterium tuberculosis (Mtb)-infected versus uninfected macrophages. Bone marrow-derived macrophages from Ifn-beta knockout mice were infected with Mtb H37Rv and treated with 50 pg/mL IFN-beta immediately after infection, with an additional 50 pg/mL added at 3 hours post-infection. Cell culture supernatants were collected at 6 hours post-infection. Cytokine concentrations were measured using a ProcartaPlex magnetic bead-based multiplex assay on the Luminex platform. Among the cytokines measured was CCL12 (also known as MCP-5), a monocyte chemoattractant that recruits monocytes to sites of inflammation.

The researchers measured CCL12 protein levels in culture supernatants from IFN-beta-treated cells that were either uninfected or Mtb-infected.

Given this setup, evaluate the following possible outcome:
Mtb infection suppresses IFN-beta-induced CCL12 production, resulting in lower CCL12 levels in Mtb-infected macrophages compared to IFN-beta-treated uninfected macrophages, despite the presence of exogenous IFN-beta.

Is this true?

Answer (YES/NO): YES